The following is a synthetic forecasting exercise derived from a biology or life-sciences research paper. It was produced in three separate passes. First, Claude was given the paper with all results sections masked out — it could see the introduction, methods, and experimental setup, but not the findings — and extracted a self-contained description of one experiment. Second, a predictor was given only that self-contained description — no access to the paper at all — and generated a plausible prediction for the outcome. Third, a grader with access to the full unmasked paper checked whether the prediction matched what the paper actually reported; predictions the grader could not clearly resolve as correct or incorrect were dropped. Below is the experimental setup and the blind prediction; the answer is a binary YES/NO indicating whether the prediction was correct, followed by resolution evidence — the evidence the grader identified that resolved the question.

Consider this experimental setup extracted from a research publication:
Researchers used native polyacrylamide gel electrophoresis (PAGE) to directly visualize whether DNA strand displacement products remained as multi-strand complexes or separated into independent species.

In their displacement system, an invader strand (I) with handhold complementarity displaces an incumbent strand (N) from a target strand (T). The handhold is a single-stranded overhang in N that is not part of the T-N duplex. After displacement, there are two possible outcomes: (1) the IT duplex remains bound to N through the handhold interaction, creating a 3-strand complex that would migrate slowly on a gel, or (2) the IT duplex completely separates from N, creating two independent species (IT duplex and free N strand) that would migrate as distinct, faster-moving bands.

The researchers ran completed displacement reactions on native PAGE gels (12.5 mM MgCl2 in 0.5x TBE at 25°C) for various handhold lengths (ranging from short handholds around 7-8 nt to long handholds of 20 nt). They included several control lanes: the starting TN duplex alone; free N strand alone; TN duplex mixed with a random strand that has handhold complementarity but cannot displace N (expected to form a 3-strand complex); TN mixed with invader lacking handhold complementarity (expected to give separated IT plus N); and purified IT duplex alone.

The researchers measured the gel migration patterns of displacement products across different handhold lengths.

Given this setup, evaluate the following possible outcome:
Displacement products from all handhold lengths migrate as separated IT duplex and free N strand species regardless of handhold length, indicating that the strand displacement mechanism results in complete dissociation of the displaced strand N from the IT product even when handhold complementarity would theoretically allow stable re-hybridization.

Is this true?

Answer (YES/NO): NO